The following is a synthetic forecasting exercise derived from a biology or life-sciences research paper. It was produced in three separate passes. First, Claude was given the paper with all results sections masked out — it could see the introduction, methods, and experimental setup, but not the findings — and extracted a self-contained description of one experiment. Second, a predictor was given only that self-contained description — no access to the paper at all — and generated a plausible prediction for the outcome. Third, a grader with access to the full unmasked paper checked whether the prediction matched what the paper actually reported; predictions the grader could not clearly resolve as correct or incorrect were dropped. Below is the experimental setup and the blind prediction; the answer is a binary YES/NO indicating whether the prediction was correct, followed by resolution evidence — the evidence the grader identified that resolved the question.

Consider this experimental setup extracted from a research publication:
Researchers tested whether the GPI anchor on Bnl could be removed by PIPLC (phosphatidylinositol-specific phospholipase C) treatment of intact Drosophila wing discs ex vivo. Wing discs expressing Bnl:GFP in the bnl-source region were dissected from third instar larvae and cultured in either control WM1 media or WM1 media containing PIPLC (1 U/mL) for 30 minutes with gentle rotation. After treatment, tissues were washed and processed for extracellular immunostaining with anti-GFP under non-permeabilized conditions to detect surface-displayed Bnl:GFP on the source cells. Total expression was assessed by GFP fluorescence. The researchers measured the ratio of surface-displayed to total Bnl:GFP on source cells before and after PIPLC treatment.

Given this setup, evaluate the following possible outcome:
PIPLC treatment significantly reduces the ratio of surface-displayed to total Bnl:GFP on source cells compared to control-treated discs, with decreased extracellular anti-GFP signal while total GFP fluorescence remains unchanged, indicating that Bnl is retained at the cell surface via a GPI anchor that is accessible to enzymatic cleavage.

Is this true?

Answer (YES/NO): YES